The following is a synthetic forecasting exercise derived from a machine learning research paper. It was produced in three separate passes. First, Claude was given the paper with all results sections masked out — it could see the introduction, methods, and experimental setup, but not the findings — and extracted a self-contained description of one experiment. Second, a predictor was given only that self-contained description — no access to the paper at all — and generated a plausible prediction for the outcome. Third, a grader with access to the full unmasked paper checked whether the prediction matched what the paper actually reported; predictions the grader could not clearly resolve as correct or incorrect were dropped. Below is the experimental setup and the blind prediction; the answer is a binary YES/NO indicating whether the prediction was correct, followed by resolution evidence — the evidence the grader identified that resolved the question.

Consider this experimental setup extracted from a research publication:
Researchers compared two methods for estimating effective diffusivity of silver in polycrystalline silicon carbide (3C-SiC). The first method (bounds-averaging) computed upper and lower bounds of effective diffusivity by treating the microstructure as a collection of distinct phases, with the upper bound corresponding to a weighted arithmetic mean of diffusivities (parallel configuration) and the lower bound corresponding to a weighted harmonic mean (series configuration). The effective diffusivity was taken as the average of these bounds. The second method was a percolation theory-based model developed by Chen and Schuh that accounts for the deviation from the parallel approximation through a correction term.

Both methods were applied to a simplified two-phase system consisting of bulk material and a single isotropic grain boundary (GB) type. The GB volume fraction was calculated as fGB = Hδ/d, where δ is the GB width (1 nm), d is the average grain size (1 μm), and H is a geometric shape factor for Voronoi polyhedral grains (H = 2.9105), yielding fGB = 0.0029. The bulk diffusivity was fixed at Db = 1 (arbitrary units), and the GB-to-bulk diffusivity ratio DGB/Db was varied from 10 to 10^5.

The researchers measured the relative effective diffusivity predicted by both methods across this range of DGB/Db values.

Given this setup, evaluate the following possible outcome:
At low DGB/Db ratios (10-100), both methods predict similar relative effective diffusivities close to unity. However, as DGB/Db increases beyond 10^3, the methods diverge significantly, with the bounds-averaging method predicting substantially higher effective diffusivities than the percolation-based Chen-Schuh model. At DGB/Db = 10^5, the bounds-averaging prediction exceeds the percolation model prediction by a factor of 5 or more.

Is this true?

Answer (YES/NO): NO